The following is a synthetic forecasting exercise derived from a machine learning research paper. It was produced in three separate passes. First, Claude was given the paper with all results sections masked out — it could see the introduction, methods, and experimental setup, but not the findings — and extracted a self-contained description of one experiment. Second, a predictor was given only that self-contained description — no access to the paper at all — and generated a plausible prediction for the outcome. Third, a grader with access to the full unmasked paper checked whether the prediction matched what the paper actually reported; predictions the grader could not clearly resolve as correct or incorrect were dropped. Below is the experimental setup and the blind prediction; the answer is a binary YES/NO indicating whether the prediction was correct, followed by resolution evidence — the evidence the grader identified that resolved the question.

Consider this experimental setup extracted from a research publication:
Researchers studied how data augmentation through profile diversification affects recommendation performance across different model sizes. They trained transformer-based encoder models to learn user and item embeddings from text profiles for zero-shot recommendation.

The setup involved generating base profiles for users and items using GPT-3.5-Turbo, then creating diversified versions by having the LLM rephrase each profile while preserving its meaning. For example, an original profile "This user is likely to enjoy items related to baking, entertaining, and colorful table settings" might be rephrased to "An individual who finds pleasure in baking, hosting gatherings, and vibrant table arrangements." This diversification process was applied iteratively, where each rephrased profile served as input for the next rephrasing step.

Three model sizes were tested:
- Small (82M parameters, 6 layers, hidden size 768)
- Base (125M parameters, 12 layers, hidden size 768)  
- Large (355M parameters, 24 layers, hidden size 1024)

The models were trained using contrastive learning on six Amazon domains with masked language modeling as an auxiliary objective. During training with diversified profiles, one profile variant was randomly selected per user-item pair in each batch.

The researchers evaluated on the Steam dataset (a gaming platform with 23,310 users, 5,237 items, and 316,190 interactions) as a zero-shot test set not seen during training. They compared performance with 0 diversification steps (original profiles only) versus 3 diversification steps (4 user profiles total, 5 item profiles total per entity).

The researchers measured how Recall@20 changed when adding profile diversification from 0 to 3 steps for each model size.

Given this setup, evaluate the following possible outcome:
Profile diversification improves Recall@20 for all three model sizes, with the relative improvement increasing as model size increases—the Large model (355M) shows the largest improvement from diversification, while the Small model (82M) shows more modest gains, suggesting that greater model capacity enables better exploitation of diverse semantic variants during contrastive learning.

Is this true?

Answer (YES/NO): YES